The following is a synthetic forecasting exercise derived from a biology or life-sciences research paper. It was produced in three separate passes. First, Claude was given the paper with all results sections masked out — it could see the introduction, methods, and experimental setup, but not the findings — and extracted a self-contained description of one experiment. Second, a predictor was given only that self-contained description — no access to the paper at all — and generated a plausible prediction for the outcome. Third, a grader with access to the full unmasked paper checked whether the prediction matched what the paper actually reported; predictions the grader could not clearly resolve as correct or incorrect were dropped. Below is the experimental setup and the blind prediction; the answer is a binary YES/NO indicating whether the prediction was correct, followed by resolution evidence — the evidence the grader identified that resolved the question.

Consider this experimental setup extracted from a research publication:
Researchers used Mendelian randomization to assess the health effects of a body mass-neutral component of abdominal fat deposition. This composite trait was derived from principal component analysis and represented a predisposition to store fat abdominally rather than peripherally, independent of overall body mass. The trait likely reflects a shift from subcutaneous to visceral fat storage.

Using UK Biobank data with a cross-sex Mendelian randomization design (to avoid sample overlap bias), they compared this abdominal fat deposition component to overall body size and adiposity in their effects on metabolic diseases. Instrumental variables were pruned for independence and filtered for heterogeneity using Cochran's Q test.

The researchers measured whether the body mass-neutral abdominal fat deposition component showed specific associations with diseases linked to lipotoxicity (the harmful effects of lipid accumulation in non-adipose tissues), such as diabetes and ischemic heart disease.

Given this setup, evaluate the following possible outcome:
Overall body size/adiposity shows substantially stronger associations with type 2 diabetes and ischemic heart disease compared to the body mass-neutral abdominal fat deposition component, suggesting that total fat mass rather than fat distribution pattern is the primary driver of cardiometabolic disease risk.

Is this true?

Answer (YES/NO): NO